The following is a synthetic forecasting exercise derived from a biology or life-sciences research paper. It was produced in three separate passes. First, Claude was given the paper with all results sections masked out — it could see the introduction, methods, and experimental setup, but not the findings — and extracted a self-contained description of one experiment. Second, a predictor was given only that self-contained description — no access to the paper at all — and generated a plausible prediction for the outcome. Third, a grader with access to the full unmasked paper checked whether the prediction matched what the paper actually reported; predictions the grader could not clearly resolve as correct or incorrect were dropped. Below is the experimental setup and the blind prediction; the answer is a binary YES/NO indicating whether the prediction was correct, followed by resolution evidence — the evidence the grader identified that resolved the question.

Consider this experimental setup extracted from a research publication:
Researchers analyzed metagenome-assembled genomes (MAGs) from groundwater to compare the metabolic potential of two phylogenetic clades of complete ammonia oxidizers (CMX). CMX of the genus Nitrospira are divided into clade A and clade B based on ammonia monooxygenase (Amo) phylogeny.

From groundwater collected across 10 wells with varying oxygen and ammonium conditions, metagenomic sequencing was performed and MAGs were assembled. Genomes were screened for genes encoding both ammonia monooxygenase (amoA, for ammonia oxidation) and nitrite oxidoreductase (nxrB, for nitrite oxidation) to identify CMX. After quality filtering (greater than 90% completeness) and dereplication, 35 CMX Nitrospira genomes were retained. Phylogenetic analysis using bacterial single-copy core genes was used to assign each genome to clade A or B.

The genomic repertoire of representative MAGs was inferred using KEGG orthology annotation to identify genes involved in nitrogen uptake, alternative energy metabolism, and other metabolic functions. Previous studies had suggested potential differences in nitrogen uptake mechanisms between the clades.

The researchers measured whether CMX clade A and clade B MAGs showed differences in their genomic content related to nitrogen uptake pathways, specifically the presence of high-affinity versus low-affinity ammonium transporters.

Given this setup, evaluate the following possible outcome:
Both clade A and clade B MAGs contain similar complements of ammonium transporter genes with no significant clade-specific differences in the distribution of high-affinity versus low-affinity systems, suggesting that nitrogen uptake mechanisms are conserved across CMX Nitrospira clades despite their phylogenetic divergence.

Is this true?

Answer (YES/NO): NO